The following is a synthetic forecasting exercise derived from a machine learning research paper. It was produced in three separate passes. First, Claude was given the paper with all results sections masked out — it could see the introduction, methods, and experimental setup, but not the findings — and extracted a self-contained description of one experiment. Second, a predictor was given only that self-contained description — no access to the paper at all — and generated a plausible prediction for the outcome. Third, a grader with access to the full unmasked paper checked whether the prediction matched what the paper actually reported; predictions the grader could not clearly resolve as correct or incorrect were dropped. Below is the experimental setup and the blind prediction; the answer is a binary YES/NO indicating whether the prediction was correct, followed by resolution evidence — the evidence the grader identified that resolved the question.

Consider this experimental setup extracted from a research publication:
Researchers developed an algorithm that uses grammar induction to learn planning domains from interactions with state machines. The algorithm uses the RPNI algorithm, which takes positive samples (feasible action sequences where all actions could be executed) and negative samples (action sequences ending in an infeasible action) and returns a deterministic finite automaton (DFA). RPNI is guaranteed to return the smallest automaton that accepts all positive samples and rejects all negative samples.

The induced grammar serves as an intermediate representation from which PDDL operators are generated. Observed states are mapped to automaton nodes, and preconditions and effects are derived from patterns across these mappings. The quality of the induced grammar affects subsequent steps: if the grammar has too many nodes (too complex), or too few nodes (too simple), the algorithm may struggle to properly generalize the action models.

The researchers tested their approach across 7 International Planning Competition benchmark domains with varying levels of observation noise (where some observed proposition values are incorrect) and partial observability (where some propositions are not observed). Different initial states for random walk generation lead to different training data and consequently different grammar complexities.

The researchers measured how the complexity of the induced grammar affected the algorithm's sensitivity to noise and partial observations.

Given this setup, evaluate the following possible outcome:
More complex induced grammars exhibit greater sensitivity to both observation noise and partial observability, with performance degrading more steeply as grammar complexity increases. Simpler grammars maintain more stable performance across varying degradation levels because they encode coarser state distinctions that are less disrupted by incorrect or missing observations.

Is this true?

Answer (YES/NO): NO